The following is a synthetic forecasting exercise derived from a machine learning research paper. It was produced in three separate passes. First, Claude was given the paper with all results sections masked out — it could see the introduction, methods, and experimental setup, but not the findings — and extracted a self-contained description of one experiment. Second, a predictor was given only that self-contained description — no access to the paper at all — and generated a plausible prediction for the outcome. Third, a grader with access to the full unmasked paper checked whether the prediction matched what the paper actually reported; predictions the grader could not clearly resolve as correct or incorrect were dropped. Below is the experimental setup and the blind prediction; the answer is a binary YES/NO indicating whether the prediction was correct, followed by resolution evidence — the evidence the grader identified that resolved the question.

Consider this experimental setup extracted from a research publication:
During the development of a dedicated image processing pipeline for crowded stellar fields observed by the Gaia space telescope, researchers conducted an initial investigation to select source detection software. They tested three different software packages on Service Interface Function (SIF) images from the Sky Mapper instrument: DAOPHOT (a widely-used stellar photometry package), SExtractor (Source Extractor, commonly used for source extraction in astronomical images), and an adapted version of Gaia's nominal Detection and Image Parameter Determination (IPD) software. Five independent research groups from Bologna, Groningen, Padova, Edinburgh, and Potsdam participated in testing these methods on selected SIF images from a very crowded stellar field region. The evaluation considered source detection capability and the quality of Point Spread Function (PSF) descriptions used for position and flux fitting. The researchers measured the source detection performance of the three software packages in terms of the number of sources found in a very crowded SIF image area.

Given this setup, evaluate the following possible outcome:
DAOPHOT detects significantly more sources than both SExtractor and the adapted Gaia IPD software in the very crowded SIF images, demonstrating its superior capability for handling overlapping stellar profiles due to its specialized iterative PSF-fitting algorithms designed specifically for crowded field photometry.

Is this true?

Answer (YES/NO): NO